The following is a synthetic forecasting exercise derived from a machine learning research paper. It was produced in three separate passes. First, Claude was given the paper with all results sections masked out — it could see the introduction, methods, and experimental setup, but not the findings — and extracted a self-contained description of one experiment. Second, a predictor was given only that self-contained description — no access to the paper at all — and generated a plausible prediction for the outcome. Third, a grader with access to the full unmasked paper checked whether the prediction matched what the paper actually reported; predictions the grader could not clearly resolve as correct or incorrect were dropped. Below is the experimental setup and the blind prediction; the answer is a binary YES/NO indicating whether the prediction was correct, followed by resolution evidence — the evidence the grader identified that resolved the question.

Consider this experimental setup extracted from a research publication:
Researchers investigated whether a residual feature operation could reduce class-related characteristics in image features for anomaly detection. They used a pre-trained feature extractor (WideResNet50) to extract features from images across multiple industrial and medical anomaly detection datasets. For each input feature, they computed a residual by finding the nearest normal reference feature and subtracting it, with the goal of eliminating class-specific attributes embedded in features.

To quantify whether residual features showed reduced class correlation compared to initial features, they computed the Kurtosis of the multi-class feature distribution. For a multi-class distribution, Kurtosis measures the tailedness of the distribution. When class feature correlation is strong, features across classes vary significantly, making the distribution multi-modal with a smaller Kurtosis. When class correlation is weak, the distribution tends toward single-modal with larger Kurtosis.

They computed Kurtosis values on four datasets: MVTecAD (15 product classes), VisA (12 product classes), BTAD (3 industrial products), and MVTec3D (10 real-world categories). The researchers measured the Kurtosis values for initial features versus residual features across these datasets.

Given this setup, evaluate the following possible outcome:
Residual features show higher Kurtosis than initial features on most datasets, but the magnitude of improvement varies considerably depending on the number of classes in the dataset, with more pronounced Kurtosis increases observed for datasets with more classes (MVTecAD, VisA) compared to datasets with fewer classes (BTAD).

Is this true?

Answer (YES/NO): NO